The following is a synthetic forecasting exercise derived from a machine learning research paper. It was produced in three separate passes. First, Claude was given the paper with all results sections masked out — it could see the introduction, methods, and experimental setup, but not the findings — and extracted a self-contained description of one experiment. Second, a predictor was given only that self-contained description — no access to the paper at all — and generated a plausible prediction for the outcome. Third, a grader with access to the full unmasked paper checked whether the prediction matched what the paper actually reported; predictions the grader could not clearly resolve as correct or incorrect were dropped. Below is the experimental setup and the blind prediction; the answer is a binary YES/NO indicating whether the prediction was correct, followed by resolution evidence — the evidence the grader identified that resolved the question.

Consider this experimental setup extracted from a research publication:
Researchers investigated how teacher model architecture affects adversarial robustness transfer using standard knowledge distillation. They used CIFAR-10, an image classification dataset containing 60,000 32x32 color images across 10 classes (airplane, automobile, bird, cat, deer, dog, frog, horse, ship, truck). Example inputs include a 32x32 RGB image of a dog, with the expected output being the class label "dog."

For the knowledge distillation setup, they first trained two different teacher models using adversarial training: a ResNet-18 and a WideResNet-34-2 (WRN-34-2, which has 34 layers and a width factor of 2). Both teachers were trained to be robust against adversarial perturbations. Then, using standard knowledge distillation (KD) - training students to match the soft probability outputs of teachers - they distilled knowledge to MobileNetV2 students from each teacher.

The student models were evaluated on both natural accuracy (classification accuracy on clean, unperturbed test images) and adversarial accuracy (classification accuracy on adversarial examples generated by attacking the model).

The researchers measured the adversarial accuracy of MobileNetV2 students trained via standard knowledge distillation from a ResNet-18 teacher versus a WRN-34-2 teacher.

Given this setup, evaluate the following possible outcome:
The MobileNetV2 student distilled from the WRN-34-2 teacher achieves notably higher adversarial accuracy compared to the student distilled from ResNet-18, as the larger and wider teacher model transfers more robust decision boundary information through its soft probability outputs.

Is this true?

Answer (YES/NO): NO